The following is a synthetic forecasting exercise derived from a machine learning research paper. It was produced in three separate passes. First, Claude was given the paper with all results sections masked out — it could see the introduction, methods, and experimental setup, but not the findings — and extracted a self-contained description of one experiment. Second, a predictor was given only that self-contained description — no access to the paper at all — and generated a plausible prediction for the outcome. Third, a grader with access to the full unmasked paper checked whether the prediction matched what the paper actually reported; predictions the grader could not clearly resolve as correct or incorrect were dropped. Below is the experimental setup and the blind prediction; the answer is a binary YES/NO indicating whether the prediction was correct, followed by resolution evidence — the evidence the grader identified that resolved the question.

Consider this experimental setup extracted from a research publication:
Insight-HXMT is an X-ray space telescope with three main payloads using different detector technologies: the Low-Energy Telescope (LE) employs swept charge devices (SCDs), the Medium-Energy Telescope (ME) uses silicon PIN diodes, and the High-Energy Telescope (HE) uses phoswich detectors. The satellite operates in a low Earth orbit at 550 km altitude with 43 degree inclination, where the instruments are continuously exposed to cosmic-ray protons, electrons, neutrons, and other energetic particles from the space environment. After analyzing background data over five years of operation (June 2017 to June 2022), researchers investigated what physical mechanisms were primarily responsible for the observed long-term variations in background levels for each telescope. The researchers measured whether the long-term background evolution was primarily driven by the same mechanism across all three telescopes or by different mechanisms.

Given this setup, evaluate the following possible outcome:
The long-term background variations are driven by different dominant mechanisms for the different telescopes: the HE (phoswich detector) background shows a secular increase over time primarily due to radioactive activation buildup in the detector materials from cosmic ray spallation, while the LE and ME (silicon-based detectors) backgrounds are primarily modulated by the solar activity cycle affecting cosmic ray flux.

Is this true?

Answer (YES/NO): NO